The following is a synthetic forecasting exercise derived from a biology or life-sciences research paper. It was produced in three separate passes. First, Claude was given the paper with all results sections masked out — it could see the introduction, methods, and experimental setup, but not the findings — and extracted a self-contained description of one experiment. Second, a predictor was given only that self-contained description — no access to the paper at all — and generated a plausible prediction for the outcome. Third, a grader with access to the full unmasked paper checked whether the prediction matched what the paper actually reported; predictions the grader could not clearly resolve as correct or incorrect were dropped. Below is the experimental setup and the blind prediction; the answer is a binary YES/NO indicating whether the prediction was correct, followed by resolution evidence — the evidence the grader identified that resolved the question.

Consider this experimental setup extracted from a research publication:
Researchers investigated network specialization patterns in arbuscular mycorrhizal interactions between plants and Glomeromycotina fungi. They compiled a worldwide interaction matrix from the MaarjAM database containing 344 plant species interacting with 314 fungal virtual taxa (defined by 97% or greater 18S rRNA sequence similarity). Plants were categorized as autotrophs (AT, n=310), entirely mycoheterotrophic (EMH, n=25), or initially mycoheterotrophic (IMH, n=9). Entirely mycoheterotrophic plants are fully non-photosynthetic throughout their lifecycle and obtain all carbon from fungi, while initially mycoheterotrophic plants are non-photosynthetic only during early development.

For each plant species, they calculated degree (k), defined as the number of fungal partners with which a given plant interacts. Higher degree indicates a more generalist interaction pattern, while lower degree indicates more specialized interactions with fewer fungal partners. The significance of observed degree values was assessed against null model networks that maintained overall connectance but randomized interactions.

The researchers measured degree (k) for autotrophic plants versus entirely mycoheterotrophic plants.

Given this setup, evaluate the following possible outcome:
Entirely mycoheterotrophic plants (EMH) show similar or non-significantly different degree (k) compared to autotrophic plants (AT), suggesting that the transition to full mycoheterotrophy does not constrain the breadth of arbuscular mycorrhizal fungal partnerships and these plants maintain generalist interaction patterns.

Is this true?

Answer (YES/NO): NO